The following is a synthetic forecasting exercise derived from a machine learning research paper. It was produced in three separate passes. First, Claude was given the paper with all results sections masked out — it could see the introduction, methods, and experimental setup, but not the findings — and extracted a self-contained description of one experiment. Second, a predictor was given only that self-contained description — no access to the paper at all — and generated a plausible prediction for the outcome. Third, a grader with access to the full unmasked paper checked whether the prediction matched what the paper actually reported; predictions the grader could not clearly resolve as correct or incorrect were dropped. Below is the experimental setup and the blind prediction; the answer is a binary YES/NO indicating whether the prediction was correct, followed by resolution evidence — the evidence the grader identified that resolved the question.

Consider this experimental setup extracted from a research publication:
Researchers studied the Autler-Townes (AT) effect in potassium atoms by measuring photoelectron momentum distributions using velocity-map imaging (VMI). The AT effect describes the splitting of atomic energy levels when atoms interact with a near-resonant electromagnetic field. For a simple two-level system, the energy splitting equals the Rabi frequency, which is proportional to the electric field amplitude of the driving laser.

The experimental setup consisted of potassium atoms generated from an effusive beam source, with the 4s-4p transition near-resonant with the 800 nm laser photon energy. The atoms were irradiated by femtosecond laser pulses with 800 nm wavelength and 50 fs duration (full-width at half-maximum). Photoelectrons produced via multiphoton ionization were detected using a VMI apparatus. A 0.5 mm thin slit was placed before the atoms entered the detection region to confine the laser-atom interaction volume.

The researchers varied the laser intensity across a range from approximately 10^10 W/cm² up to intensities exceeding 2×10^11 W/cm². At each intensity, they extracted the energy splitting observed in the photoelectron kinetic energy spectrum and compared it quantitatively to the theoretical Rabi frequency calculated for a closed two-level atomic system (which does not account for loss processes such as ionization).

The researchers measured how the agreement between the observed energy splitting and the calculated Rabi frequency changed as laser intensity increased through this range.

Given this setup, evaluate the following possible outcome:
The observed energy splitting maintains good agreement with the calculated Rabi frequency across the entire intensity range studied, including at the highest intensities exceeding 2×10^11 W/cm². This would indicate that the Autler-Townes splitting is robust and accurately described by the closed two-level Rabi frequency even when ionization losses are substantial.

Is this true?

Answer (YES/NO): NO